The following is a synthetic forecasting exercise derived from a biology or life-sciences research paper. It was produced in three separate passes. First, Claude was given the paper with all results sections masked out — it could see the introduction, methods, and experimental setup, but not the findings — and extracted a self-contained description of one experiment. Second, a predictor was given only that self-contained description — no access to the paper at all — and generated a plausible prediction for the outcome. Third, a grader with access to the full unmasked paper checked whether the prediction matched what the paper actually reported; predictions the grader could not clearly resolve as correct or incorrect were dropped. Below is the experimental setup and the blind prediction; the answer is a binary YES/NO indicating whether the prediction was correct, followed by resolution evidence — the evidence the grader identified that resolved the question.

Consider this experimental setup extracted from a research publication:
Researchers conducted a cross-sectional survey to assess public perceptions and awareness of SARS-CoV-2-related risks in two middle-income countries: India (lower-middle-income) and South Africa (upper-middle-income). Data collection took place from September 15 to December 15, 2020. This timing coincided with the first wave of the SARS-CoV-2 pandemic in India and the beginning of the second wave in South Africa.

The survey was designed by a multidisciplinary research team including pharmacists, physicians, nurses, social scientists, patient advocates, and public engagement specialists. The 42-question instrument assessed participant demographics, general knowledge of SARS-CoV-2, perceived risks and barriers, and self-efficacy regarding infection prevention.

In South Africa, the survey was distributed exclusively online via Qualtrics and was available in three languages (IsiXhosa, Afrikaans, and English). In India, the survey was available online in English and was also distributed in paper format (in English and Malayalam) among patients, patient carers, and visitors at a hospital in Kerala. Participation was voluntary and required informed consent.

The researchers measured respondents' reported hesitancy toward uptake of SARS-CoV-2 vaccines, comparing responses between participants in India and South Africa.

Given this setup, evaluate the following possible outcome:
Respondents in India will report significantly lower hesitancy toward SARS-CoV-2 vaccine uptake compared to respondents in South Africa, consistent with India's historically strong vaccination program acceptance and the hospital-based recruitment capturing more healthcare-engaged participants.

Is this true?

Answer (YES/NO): YES